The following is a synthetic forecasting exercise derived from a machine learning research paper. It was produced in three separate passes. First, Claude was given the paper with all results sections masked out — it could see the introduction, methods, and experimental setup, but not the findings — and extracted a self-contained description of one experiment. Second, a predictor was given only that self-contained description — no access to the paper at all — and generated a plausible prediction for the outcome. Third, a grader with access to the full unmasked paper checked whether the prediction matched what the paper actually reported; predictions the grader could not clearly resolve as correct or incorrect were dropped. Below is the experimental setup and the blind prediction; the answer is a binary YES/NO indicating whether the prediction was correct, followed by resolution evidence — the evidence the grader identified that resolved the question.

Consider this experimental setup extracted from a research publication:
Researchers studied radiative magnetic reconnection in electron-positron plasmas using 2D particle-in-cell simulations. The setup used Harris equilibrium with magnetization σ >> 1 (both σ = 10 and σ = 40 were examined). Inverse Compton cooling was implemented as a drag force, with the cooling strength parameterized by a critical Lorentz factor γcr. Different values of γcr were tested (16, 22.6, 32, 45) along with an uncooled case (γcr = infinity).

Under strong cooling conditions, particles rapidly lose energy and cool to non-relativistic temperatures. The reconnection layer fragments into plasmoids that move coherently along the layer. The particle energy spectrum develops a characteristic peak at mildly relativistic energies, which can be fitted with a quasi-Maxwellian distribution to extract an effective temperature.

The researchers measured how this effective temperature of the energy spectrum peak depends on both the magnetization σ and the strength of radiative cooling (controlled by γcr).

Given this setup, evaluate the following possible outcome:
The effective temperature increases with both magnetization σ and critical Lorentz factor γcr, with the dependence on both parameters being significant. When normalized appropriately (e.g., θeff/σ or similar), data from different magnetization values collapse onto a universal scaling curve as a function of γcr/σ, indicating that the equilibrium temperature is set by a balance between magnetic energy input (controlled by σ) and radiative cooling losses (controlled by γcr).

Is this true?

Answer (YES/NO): NO